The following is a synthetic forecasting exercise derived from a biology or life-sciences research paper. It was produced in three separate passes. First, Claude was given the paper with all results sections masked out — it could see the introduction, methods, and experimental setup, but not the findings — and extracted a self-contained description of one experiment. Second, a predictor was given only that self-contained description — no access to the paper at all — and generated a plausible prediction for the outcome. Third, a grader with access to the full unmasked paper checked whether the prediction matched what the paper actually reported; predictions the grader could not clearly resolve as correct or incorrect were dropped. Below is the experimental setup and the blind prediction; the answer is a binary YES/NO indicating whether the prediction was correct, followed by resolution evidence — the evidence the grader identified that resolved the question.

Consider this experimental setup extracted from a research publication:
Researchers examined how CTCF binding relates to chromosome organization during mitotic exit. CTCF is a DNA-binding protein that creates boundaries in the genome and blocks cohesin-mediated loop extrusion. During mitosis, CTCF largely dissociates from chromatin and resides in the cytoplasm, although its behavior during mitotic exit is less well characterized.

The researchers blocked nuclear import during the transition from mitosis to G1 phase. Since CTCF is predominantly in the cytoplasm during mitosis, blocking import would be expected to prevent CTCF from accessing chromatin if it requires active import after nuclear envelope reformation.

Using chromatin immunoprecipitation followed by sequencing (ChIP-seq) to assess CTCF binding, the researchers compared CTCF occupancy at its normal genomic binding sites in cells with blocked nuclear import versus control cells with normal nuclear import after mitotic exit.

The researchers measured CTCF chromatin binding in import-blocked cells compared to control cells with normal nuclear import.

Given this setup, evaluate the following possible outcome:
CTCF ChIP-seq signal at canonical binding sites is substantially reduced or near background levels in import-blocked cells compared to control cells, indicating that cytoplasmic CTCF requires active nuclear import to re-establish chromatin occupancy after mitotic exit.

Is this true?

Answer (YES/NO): NO